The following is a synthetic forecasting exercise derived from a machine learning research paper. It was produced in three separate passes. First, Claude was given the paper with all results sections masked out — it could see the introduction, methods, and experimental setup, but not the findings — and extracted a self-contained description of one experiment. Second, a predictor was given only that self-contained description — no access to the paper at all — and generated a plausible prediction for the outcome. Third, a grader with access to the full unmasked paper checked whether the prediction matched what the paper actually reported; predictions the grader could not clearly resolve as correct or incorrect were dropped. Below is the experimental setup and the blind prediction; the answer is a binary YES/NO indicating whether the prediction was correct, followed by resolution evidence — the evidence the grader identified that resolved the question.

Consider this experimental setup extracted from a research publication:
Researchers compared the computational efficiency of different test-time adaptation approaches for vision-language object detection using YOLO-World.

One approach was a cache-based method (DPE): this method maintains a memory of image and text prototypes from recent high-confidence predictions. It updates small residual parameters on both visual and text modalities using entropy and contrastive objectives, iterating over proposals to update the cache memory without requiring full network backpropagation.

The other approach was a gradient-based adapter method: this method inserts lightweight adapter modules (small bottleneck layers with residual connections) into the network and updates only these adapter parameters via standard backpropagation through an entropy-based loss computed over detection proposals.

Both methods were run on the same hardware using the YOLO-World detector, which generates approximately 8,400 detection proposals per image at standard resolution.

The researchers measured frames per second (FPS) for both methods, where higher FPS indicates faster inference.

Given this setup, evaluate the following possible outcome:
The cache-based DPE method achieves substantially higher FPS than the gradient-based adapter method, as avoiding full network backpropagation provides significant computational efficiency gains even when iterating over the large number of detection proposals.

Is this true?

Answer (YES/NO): NO